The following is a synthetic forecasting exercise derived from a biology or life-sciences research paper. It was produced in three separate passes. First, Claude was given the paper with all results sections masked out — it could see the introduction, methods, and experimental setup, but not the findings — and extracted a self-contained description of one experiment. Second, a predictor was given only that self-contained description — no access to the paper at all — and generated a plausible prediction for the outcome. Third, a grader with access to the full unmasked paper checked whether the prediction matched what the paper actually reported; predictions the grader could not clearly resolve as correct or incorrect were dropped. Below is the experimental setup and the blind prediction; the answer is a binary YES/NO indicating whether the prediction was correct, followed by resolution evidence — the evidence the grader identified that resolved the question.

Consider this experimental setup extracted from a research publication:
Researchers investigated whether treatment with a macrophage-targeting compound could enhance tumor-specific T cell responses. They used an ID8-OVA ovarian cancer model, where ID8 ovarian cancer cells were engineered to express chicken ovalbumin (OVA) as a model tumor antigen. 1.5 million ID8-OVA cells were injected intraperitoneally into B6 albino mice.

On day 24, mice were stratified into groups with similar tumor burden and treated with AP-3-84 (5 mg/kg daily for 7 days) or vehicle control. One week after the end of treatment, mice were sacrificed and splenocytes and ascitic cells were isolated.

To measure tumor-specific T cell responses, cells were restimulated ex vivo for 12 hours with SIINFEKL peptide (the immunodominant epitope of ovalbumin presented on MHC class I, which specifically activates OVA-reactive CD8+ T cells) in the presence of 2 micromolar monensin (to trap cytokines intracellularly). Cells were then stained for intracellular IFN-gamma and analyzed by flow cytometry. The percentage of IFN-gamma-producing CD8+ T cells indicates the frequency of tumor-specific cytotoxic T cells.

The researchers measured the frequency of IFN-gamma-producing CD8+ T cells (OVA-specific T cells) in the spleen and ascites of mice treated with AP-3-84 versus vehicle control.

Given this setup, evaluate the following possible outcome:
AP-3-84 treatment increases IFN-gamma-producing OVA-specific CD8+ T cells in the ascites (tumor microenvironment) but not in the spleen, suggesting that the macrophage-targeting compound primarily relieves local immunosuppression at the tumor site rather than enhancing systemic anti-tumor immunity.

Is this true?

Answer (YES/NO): NO